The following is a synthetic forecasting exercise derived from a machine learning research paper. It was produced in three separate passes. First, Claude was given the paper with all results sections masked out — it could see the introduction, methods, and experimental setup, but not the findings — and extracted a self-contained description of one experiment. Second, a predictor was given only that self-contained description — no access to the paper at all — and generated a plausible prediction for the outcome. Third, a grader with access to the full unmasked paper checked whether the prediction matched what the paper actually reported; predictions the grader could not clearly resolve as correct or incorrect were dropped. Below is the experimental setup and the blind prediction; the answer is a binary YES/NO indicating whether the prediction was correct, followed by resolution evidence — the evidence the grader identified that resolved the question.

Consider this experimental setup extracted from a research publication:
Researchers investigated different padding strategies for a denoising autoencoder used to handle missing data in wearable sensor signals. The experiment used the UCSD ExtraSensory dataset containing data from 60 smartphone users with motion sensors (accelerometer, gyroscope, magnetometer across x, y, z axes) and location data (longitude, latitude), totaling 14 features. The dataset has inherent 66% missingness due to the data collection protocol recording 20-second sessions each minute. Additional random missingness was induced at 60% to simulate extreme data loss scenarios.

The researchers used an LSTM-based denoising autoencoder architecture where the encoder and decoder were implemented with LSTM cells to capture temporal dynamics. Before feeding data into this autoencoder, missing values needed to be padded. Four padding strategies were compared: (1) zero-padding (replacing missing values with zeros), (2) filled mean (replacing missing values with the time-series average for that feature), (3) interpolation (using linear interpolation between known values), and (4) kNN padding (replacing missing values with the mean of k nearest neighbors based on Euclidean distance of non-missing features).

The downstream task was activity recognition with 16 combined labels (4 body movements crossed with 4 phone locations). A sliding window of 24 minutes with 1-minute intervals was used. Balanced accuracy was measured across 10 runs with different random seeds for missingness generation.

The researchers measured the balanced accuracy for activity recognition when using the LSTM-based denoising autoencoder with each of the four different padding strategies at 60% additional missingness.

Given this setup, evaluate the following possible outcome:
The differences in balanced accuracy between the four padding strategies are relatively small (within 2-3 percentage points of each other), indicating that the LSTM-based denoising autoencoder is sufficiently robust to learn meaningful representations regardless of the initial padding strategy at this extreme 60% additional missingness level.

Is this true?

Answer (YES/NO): YES